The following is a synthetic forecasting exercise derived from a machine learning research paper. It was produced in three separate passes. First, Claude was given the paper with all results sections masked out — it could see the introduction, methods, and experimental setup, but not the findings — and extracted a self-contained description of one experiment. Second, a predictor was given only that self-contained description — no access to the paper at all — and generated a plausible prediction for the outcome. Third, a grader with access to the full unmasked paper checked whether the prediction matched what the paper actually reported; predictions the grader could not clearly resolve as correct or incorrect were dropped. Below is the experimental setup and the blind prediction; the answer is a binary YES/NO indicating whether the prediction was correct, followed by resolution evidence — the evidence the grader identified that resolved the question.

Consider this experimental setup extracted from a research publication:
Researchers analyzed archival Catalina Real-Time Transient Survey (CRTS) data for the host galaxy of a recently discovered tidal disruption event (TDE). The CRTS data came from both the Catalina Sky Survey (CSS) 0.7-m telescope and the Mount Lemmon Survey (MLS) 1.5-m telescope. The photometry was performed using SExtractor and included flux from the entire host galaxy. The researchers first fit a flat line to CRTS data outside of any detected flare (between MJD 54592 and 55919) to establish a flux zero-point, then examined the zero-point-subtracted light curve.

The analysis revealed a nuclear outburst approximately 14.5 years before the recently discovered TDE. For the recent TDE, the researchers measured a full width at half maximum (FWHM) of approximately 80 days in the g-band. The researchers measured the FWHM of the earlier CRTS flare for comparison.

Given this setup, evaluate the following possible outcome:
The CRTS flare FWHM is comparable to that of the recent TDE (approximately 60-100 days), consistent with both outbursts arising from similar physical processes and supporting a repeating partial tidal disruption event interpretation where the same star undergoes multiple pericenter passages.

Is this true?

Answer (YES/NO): NO